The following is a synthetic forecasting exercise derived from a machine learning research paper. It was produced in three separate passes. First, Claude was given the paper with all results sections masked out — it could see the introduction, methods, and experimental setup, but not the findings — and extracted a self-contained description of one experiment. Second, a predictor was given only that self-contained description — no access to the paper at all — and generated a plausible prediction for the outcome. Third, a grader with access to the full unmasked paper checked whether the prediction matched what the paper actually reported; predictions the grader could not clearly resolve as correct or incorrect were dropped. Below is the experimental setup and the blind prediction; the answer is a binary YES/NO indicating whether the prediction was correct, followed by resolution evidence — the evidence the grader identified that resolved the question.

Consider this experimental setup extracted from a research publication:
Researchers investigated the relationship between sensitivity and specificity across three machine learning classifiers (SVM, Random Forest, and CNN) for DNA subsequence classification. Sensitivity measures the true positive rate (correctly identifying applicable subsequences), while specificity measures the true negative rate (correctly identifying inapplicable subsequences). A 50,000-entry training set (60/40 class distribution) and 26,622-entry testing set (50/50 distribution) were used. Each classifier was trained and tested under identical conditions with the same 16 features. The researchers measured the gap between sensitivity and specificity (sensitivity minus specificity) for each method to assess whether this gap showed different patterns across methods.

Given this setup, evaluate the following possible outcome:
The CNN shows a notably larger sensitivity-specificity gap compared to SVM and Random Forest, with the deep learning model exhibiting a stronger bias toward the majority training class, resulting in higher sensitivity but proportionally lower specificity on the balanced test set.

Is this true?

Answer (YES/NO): NO